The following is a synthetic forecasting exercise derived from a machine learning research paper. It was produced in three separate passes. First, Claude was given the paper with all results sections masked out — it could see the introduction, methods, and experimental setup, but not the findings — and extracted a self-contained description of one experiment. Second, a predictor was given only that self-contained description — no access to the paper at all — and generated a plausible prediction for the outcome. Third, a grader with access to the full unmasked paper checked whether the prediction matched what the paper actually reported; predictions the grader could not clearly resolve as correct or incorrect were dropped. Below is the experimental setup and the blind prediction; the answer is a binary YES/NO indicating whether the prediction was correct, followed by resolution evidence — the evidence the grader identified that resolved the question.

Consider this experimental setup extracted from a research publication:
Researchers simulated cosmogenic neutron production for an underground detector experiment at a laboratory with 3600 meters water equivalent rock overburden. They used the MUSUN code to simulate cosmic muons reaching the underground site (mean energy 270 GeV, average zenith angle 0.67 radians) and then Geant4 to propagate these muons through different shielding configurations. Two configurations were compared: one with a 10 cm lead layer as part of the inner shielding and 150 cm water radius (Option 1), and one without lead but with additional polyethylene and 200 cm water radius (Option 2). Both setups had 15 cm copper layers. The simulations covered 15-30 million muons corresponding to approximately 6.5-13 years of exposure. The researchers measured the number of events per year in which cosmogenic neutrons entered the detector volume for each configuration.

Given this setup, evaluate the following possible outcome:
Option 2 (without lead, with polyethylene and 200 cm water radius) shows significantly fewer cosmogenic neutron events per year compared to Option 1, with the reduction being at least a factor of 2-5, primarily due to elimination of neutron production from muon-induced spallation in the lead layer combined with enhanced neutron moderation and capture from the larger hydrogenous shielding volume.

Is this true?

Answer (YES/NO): NO